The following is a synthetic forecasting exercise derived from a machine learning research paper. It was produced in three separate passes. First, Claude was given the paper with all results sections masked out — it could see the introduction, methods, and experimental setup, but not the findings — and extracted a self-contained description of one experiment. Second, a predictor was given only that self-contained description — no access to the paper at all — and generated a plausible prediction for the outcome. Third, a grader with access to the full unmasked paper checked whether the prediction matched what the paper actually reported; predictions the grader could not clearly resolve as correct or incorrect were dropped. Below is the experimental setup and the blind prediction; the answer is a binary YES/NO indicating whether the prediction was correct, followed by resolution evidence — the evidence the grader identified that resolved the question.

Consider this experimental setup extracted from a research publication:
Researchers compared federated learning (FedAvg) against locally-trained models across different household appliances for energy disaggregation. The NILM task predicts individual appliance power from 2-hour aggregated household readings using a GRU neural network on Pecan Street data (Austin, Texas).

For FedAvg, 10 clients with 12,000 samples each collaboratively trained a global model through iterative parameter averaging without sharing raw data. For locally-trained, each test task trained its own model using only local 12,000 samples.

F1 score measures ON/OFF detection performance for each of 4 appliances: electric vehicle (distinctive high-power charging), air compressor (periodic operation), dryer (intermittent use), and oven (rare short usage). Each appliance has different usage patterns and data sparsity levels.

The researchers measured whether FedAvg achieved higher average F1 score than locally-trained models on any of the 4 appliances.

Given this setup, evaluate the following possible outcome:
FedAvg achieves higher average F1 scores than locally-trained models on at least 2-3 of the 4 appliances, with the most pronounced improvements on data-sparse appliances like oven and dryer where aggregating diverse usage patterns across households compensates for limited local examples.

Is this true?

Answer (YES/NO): NO